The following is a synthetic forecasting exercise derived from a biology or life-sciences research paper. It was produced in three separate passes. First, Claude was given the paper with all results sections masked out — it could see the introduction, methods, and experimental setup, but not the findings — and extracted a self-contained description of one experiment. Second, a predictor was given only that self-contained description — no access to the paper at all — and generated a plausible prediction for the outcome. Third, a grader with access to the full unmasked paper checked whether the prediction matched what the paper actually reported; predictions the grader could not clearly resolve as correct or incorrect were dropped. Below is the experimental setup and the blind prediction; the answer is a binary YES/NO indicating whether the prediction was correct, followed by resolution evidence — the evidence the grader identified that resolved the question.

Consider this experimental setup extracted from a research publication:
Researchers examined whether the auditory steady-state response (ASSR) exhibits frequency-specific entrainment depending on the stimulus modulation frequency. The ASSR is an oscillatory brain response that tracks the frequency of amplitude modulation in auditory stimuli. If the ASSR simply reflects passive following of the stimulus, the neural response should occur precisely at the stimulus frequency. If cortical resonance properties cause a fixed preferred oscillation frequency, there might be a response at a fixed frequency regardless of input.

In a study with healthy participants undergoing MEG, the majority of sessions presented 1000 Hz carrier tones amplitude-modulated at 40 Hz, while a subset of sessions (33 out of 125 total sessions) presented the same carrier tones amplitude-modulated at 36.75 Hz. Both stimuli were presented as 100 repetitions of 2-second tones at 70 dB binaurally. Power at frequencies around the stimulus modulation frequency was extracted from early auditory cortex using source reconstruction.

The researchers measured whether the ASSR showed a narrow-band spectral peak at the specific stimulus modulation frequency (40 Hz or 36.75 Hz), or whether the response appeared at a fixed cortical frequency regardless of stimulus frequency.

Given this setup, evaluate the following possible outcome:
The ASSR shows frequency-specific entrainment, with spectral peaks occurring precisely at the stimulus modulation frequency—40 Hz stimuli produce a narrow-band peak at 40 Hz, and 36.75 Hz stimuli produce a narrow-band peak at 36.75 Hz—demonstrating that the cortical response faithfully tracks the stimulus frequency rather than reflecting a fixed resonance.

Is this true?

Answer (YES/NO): YES